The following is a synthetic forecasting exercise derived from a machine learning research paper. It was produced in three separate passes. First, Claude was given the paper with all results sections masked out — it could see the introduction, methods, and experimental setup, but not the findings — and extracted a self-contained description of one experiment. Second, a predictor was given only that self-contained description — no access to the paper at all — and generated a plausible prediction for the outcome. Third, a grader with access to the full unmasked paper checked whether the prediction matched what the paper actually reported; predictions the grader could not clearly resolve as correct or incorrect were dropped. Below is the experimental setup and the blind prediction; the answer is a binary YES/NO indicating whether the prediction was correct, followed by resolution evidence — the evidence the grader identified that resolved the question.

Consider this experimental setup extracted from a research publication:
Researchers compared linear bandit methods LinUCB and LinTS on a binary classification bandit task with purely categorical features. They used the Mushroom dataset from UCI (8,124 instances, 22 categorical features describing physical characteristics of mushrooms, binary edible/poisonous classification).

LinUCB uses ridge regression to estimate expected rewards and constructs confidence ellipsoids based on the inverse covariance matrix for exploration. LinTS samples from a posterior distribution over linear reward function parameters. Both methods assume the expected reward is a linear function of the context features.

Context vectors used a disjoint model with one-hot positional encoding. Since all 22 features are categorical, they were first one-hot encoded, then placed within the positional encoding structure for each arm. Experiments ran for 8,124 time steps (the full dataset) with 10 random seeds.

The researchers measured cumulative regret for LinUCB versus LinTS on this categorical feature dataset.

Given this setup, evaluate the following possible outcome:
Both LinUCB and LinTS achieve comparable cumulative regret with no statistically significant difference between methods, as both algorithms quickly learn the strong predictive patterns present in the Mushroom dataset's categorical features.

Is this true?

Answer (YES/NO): NO